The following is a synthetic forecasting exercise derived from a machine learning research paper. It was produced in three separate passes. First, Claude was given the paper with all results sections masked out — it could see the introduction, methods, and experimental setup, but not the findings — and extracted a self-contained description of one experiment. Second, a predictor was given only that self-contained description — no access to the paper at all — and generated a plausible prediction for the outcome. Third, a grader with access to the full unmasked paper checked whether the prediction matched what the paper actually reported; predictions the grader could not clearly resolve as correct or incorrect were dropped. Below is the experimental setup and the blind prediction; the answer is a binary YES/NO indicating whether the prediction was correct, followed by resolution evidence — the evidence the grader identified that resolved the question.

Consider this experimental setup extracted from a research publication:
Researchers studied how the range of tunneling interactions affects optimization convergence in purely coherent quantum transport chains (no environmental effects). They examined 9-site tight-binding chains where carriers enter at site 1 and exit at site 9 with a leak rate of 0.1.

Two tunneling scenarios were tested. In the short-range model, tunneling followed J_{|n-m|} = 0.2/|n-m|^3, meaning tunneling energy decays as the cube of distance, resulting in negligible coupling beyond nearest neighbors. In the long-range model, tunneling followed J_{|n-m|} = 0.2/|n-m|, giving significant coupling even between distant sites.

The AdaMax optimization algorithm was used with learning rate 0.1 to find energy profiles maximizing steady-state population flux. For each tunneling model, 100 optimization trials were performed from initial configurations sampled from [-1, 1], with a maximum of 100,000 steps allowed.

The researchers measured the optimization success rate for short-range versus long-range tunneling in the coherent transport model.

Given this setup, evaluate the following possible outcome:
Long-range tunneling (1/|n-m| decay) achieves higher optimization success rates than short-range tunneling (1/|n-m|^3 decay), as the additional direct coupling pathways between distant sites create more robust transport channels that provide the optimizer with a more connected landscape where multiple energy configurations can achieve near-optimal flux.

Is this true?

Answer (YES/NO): YES